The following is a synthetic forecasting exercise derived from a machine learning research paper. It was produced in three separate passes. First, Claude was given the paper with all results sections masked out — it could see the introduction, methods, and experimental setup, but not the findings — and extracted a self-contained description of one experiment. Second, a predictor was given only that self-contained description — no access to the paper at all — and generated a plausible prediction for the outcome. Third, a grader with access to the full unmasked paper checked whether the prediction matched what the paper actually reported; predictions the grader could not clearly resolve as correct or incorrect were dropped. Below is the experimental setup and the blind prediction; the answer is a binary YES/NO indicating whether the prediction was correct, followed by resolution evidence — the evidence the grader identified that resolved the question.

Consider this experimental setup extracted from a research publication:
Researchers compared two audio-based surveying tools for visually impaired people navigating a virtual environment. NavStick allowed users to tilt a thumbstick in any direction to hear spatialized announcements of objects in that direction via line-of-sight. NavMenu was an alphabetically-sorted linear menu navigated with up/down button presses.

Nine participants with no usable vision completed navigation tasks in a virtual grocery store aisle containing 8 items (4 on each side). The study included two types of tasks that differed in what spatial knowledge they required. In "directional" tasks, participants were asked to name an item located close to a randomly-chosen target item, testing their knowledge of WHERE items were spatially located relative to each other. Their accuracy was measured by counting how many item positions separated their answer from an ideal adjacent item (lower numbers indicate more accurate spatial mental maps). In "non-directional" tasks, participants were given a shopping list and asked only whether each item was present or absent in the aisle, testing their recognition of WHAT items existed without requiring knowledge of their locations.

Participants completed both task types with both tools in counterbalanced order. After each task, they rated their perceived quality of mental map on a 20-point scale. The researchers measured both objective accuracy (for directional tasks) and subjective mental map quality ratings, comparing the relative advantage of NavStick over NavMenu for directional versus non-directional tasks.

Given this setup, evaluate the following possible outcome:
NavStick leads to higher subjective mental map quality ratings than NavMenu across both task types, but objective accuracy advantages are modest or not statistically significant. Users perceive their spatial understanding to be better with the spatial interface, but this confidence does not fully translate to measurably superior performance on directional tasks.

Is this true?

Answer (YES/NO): NO